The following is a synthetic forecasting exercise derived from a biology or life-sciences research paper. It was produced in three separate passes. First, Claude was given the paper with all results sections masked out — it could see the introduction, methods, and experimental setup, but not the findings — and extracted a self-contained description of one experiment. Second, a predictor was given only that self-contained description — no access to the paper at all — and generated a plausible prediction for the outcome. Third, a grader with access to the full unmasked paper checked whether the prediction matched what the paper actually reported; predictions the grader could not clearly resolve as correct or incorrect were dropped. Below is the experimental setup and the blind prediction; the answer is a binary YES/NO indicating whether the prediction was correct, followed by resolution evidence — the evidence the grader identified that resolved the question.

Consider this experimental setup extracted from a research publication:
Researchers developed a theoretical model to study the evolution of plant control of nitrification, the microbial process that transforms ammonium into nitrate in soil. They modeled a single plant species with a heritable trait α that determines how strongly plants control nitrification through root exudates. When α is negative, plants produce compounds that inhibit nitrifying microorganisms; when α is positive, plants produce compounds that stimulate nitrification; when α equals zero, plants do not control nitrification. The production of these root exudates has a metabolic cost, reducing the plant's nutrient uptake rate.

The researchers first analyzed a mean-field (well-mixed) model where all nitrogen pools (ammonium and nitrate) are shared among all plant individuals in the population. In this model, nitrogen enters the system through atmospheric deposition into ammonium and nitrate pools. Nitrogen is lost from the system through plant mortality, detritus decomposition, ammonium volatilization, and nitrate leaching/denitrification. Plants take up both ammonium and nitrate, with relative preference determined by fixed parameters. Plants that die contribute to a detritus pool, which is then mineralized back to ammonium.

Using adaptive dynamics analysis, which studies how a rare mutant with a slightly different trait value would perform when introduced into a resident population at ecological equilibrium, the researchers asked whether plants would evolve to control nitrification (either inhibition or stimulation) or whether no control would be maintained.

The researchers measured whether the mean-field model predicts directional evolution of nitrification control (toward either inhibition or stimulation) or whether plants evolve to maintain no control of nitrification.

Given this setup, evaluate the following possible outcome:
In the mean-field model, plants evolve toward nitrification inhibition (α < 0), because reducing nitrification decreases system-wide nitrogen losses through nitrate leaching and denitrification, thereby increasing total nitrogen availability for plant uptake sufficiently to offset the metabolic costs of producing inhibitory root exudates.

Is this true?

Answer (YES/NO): NO